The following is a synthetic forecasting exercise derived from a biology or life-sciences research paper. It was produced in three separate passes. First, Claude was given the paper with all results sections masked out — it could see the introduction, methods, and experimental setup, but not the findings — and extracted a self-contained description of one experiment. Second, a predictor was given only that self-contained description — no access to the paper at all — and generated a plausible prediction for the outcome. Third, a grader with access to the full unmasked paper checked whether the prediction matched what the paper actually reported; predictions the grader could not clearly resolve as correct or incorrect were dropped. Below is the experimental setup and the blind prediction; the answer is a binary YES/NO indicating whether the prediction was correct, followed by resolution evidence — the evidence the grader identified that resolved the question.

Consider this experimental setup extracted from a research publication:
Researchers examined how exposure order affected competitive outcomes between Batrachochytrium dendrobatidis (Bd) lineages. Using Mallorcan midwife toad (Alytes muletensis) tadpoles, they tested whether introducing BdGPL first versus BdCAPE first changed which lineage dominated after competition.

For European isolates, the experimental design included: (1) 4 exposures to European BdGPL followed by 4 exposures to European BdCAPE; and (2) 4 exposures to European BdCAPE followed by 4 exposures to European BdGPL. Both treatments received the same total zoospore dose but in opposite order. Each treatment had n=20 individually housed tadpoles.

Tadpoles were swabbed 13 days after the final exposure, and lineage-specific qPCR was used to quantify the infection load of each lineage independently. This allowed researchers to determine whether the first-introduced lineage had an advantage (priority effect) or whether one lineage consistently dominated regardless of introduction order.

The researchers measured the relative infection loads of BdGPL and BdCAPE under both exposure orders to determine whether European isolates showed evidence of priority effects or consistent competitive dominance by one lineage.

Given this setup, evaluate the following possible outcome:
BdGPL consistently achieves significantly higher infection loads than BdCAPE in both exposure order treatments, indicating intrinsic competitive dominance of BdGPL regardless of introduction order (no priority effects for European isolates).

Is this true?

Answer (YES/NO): YES